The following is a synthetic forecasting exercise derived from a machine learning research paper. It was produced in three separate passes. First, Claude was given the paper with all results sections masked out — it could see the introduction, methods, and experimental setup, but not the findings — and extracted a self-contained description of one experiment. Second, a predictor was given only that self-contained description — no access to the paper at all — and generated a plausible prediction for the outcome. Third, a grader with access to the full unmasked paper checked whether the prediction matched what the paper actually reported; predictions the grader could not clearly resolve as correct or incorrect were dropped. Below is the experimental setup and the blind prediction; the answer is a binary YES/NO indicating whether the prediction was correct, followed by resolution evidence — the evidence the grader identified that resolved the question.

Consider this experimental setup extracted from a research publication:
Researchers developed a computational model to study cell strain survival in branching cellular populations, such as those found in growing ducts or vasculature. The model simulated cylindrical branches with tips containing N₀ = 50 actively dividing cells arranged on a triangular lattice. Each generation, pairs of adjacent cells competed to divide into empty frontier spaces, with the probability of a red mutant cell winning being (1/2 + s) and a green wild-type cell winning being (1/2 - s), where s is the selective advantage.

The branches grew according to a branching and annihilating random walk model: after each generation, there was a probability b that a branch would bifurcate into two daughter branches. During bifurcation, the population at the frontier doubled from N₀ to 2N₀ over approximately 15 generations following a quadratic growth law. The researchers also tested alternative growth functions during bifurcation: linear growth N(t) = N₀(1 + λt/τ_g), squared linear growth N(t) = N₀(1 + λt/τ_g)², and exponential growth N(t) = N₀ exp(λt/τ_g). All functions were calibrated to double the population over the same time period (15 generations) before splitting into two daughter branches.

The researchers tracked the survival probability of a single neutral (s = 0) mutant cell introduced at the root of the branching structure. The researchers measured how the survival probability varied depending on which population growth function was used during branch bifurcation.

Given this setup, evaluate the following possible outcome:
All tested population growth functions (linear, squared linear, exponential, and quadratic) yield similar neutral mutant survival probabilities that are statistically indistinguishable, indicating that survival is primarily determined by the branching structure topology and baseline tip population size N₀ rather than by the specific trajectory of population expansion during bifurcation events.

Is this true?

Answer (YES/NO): YES